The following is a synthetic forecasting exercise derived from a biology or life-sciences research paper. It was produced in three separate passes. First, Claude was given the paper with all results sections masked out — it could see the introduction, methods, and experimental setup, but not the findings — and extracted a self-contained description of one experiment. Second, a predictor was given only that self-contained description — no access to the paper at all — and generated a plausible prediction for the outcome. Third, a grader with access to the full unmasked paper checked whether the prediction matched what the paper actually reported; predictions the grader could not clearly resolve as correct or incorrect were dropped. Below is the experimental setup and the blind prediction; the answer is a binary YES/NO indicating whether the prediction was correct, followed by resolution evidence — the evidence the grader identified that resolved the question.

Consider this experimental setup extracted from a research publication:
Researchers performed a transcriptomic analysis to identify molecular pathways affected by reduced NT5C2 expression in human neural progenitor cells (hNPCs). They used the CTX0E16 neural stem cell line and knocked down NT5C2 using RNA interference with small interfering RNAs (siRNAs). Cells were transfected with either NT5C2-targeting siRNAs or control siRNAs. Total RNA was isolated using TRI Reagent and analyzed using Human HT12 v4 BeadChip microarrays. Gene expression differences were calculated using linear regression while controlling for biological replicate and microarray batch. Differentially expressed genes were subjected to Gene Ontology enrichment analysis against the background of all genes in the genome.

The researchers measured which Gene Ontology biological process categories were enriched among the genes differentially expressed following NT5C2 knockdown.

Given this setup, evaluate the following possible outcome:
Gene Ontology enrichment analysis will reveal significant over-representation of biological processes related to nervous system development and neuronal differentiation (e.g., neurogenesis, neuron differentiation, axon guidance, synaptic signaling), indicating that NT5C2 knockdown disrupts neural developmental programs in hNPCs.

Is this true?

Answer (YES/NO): NO